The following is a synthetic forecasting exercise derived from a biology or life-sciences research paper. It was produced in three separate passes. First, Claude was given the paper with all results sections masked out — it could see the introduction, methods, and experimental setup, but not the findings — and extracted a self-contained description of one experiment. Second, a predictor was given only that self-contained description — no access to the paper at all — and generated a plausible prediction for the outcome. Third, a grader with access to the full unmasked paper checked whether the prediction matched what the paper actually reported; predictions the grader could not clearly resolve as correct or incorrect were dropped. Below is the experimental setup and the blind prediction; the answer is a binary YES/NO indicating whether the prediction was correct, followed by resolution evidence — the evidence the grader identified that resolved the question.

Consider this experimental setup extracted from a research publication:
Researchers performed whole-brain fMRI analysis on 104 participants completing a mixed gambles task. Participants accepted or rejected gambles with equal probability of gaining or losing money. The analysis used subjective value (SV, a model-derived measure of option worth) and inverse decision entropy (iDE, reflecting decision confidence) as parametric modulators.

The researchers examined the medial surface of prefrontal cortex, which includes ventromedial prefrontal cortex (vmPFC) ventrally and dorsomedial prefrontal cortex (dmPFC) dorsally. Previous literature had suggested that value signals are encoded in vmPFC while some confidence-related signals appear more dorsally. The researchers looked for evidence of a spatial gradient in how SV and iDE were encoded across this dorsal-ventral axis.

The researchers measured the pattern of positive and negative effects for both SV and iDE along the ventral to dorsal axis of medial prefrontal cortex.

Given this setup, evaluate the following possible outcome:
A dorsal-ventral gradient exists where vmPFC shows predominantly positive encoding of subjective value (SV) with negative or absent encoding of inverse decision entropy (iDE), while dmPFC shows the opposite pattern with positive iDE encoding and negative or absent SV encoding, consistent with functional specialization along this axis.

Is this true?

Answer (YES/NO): NO